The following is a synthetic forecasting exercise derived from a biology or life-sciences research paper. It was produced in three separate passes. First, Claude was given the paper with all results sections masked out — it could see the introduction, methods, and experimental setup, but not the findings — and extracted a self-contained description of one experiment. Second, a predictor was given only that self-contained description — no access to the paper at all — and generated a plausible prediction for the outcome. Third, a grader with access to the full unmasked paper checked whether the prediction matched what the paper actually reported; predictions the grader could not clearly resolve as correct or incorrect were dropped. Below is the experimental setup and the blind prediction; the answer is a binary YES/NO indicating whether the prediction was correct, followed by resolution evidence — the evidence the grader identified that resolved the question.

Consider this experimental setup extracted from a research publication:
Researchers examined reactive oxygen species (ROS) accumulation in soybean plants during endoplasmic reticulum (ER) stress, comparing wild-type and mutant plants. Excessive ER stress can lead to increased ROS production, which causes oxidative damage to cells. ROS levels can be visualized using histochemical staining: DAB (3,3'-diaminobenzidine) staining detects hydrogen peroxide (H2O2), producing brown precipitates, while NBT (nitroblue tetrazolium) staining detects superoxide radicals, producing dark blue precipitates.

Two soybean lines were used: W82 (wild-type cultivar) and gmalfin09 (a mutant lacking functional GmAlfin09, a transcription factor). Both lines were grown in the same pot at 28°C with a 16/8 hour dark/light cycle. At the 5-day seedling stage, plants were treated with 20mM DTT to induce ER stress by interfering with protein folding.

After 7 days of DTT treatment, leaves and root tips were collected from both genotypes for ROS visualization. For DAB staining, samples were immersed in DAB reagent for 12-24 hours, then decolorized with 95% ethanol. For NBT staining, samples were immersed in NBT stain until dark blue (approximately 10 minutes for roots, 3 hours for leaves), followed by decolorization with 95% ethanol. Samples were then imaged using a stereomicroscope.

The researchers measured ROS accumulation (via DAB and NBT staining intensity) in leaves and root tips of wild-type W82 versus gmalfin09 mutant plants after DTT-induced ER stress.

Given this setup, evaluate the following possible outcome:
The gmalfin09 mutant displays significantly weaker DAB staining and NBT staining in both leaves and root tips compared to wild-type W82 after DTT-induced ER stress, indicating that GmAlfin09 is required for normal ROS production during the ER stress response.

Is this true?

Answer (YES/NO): NO